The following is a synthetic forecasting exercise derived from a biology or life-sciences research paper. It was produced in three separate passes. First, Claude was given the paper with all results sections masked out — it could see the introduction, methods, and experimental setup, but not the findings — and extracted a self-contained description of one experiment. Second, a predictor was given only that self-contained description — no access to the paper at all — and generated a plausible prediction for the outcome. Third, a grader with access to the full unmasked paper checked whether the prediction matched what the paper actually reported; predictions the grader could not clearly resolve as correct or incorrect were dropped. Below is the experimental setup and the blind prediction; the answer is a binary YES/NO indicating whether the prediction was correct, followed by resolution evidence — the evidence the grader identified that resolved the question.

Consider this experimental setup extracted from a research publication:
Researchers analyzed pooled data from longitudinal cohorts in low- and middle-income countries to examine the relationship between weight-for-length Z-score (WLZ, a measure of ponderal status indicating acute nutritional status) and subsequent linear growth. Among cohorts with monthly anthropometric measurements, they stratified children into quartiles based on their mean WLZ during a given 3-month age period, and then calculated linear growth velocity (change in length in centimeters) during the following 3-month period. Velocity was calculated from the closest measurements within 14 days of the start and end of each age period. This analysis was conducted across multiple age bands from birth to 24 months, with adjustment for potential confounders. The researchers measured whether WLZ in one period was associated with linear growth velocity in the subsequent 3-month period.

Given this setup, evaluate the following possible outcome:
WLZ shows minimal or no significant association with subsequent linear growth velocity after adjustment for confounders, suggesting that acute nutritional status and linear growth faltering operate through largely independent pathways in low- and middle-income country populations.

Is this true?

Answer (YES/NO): NO